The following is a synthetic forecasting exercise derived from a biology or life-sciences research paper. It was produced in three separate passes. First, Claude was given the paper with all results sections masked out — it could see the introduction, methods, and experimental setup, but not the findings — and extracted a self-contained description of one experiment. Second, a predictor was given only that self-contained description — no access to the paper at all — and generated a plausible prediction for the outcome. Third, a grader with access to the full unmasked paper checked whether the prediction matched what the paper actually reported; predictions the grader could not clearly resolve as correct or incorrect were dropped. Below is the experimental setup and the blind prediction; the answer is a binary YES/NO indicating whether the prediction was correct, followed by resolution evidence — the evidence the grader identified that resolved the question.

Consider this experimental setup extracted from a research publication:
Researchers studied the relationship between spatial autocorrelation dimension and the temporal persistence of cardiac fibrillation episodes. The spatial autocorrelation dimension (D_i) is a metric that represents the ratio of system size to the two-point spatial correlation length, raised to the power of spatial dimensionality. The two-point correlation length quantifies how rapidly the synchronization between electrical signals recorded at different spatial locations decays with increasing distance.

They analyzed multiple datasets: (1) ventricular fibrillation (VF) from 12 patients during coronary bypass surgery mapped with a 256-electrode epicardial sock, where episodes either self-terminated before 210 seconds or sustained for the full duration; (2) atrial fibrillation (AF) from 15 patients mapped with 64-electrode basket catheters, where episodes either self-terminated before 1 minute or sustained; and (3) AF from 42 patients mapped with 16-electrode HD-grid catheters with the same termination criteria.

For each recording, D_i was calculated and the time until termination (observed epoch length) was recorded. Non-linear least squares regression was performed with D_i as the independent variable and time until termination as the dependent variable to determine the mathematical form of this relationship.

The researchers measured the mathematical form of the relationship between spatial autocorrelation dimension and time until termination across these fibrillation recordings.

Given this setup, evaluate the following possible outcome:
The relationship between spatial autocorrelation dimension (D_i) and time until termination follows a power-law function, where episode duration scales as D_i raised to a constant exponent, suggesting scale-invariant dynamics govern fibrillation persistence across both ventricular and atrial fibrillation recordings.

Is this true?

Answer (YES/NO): YES